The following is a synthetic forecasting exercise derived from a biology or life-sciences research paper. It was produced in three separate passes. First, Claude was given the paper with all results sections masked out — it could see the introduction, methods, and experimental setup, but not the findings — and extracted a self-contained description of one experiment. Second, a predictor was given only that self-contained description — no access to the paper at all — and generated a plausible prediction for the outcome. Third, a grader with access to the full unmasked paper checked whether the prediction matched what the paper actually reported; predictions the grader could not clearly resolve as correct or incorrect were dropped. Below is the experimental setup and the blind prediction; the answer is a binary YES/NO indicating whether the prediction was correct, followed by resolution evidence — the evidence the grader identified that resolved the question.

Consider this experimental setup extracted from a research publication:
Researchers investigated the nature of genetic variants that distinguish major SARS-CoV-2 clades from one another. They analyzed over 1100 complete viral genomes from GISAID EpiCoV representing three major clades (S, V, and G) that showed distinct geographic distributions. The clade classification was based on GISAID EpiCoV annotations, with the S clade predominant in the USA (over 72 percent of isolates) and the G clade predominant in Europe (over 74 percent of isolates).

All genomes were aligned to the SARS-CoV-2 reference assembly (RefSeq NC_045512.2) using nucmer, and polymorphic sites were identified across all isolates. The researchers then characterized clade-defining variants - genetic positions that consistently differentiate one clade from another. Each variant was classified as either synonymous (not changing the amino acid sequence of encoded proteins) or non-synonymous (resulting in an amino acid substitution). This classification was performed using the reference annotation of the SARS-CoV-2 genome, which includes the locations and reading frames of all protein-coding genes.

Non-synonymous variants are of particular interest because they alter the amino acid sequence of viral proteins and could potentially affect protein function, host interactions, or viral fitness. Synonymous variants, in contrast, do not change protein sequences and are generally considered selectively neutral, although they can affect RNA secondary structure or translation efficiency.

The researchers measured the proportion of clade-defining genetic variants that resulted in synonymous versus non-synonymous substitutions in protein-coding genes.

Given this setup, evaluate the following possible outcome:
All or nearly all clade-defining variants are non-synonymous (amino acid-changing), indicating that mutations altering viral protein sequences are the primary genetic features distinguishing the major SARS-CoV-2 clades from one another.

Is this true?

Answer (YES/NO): NO